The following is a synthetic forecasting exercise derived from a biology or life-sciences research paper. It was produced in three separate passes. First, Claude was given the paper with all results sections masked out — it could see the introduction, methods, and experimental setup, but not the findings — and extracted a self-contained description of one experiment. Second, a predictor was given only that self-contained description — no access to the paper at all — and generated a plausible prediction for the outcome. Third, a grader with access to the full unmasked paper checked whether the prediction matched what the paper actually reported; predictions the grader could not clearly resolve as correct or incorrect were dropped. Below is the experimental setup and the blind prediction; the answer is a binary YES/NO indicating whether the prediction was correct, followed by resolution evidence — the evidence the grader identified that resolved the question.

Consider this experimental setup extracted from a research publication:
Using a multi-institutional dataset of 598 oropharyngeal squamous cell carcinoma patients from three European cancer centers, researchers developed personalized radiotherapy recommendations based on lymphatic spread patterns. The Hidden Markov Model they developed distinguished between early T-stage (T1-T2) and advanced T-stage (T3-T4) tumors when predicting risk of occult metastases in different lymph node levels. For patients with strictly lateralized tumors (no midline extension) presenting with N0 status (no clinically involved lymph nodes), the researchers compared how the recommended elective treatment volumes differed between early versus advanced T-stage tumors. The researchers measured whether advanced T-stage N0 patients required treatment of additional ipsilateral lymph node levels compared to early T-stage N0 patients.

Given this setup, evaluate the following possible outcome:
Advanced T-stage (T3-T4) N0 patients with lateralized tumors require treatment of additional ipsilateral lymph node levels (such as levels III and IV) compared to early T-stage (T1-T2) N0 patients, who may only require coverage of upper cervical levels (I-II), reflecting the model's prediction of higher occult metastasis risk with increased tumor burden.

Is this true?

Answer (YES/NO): NO